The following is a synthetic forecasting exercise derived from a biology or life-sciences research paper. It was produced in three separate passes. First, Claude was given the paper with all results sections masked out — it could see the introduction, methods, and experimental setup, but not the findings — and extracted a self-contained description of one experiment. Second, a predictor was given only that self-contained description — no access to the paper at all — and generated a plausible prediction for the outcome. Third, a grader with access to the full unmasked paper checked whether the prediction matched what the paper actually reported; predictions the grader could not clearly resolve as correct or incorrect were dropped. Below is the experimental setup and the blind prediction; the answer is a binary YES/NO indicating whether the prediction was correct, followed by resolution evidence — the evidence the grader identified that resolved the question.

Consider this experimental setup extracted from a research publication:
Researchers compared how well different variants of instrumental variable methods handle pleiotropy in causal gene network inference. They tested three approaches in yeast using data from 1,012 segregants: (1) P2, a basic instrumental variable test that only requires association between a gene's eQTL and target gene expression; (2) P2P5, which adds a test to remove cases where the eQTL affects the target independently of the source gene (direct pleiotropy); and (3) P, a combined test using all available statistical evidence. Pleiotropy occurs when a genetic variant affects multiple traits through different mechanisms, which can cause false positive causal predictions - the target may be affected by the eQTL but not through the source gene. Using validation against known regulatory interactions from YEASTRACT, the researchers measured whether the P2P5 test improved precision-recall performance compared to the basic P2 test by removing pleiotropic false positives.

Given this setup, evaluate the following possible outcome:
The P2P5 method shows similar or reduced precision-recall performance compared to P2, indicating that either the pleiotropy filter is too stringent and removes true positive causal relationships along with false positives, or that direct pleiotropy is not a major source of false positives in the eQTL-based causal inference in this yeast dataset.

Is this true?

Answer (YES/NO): YES